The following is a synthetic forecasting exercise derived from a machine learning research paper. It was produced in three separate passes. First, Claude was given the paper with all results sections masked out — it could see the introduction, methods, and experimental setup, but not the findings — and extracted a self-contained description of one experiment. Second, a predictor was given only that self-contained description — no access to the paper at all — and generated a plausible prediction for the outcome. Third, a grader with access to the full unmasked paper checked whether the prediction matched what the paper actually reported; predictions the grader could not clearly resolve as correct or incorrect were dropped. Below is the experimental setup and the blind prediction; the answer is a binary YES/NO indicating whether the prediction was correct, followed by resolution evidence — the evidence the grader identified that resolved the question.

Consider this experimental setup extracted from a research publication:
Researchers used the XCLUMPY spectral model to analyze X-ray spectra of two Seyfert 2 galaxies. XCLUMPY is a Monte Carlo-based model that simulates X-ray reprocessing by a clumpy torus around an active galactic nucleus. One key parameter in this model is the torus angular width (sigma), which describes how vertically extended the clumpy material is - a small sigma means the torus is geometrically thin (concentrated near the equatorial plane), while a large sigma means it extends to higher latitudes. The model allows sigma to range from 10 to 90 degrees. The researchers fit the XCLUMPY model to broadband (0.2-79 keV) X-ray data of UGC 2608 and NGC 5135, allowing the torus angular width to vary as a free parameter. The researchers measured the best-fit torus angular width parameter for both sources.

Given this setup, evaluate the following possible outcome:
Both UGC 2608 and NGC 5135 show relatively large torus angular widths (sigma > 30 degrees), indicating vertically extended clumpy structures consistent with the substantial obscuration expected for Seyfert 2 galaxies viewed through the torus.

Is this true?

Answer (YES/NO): NO